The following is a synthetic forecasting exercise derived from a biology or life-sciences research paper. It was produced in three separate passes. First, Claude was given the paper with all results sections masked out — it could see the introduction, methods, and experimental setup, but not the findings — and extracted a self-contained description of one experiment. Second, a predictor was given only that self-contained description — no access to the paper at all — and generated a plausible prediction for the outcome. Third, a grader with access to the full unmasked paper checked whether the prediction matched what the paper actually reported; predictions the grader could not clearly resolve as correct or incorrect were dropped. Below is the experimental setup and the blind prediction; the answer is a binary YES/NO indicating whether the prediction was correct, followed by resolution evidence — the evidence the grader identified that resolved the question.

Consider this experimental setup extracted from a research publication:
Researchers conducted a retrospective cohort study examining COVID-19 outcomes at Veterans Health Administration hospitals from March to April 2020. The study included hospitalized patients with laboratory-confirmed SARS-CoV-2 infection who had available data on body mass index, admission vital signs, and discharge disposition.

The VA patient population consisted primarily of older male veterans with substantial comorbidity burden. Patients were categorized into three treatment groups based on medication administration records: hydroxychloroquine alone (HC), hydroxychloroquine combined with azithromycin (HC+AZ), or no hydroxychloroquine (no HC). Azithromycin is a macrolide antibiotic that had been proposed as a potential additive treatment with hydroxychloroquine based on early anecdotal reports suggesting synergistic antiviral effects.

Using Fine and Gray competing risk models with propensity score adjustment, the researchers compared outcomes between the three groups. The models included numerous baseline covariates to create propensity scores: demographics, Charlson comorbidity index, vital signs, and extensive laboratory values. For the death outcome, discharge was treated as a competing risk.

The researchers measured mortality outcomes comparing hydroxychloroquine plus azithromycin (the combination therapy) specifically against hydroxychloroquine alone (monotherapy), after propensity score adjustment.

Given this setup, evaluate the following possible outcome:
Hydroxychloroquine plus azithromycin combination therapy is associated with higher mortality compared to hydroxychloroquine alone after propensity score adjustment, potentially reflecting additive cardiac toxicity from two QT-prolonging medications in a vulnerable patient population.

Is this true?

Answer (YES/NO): NO